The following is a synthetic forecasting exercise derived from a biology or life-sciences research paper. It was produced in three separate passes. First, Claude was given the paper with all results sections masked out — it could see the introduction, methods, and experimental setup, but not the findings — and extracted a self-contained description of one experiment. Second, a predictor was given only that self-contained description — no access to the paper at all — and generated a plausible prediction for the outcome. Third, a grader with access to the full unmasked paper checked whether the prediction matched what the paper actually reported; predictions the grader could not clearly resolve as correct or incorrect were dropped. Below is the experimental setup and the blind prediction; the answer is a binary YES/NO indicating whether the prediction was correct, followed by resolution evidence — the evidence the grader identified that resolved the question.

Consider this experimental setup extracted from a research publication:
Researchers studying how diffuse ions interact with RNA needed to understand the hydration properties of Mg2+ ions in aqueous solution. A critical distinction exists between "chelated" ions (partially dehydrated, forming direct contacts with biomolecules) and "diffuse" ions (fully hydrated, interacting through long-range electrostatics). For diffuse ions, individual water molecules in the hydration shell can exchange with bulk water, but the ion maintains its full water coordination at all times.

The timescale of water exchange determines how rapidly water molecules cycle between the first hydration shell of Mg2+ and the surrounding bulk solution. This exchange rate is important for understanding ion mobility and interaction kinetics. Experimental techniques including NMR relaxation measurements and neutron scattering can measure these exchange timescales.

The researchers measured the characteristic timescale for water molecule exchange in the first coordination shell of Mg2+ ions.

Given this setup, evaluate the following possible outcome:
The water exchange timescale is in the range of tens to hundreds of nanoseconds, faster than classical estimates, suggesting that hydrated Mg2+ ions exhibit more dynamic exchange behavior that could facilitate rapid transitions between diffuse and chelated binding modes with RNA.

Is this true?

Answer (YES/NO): NO